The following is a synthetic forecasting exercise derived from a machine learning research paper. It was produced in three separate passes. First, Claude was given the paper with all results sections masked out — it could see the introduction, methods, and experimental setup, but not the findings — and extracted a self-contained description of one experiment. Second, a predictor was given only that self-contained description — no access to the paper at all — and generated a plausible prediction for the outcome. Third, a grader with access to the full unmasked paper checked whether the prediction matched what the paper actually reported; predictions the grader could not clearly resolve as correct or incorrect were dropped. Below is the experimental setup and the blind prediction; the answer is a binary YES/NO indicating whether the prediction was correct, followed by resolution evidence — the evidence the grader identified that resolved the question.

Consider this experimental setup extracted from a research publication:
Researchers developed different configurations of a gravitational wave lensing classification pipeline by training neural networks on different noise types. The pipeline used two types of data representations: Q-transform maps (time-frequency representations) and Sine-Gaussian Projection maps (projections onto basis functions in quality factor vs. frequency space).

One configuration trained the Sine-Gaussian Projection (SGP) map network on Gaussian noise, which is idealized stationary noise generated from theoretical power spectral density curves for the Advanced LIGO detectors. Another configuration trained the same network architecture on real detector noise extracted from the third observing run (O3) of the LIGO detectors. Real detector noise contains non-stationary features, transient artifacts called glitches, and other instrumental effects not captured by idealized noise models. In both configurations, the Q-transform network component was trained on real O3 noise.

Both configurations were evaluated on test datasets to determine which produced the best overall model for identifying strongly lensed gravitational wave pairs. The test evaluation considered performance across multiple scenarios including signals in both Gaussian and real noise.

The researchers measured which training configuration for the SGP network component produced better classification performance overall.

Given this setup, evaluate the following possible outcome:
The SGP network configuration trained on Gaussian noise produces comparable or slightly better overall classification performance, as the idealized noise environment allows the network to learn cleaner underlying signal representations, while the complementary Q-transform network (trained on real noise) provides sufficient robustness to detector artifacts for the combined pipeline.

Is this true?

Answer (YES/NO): YES